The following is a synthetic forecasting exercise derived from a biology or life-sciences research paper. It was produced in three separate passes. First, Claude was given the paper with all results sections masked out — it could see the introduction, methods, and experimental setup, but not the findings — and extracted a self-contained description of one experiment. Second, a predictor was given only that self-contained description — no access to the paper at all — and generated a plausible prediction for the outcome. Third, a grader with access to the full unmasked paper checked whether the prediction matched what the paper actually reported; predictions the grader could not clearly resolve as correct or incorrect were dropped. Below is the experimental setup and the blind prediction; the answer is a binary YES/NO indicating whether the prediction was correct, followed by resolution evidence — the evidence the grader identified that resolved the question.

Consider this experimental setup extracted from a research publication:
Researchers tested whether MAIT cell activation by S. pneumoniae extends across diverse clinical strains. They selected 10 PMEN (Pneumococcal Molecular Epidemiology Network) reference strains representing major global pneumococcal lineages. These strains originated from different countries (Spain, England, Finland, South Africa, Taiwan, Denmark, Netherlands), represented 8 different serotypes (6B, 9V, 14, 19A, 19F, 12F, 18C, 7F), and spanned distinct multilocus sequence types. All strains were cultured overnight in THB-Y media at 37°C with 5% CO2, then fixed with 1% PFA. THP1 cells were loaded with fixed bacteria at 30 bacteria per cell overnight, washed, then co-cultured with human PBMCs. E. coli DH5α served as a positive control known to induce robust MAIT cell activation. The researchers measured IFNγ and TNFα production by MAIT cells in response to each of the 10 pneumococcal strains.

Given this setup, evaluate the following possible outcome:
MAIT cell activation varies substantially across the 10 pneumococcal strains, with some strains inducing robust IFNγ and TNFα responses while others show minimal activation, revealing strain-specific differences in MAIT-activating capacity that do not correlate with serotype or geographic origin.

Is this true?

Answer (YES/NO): NO